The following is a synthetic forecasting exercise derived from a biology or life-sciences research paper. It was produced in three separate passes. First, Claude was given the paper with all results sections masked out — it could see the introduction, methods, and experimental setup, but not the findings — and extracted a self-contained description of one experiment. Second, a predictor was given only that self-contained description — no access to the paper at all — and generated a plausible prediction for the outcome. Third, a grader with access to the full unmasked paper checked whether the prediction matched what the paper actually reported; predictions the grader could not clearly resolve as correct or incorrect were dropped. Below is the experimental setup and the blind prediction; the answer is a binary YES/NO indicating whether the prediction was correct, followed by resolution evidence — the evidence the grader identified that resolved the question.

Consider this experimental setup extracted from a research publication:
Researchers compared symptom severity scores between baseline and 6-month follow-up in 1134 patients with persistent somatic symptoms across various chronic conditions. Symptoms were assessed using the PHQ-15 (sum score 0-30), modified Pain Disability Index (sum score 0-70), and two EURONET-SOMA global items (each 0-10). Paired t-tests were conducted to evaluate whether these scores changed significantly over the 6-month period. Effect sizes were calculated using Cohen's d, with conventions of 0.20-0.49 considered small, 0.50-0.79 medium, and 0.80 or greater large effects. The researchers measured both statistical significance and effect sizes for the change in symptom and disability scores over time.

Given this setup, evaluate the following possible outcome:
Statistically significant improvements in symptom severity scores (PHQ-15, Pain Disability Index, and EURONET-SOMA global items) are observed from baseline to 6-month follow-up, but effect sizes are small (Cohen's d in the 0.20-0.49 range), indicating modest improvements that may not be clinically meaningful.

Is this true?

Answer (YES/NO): NO